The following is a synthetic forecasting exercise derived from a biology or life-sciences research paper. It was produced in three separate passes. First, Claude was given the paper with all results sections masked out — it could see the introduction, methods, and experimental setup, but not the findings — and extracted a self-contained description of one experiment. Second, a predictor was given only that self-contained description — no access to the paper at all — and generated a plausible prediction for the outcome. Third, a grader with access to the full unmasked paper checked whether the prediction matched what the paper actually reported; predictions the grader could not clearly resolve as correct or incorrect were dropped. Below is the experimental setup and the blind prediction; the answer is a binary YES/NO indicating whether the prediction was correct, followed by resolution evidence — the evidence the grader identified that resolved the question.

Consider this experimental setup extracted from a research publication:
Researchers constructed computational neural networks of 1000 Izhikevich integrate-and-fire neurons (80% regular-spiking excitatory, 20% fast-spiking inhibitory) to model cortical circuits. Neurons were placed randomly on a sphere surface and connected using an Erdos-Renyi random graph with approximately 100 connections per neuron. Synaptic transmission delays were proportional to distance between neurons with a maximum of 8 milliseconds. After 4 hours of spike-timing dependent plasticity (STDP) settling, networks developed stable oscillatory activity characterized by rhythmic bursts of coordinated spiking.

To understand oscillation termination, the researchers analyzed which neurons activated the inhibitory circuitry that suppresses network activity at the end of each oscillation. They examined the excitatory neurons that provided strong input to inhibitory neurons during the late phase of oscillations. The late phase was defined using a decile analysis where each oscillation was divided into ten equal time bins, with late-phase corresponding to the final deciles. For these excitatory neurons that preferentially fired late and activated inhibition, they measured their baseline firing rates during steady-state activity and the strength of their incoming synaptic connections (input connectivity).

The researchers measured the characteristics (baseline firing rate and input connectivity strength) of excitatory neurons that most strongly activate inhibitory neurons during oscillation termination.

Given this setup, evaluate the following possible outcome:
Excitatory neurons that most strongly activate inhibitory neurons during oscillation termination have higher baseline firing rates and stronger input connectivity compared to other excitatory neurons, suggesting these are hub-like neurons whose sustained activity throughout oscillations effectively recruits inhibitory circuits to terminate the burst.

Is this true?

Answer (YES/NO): YES